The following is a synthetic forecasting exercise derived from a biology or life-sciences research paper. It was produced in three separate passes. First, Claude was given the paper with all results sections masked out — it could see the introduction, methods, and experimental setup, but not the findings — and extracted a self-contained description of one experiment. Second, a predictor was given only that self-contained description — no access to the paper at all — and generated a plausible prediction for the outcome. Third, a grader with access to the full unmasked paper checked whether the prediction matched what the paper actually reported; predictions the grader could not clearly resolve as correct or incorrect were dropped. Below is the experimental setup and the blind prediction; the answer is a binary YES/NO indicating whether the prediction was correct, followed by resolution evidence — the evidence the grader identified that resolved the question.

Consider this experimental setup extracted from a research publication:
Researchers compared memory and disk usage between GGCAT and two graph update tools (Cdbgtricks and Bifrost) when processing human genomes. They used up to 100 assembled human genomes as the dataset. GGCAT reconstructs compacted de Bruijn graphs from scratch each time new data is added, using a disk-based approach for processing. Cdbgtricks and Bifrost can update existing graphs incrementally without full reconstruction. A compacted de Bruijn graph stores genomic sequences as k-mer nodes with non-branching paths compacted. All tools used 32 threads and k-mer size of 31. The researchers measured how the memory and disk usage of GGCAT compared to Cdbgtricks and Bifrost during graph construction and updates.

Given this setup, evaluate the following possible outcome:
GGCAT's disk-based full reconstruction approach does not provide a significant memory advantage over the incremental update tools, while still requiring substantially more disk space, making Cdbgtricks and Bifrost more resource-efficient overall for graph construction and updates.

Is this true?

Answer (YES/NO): NO